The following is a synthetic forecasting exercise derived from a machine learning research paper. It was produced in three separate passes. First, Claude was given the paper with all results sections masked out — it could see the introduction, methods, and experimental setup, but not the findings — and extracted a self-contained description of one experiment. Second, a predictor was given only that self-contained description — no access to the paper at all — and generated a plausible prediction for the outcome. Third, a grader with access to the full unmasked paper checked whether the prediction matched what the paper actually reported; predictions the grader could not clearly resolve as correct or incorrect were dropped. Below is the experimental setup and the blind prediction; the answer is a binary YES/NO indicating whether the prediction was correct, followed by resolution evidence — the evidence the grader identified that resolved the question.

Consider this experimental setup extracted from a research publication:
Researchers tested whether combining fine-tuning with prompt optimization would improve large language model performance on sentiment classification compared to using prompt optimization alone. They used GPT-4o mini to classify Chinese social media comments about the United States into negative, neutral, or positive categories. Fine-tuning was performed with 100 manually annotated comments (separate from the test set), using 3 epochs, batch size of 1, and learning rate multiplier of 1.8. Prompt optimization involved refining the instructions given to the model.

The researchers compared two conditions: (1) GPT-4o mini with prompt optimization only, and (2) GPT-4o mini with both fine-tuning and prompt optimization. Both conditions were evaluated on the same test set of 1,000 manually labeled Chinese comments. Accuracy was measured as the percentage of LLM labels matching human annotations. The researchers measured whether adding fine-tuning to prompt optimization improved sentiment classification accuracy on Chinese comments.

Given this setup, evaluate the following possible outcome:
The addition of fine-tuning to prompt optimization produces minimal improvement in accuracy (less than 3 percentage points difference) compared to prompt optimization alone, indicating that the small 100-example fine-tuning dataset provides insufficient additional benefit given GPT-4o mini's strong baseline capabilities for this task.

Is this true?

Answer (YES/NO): NO